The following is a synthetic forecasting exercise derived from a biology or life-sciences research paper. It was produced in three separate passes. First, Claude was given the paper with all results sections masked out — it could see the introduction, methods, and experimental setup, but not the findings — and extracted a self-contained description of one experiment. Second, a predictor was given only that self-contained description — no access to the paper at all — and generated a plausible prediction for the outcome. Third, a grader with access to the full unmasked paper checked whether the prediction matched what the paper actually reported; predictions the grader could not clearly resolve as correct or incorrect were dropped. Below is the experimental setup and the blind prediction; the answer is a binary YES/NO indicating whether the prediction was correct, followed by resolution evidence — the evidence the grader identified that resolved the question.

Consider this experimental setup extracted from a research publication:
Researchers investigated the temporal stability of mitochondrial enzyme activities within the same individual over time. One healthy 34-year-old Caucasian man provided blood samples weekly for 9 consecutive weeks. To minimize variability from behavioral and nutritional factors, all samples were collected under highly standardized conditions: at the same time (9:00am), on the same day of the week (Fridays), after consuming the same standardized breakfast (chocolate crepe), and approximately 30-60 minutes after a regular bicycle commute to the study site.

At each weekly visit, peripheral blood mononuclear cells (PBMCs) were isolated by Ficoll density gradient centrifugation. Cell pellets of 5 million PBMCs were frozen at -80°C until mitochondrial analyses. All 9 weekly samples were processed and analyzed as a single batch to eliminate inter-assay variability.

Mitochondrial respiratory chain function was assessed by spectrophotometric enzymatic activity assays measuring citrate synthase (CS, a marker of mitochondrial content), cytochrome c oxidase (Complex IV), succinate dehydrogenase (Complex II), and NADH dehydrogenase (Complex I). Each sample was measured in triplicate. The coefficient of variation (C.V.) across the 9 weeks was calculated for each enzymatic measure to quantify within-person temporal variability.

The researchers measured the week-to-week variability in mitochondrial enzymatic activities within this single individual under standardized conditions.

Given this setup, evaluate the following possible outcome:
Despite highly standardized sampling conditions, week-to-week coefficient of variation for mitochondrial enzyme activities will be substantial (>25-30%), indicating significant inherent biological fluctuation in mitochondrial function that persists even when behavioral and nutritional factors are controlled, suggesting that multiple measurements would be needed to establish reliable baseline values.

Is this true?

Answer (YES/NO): NO